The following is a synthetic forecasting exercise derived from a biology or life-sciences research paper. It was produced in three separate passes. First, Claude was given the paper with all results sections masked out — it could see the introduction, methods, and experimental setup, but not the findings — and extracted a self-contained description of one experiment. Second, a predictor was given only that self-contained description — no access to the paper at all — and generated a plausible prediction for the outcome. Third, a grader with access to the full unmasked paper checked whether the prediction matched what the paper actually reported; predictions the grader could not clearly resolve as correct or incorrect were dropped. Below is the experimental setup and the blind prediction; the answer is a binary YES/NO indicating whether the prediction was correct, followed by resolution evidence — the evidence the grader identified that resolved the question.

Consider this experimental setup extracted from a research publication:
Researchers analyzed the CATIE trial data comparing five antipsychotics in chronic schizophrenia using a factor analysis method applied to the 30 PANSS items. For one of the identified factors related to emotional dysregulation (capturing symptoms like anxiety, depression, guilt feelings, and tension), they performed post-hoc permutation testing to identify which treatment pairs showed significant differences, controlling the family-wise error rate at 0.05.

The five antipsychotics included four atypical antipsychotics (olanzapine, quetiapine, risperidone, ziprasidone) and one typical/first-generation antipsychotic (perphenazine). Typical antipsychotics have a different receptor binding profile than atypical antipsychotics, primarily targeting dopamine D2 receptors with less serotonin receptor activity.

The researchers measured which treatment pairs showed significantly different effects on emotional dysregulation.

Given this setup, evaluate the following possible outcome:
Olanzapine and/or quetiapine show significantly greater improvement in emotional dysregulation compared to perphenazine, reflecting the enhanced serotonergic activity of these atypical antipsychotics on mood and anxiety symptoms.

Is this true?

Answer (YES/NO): NO